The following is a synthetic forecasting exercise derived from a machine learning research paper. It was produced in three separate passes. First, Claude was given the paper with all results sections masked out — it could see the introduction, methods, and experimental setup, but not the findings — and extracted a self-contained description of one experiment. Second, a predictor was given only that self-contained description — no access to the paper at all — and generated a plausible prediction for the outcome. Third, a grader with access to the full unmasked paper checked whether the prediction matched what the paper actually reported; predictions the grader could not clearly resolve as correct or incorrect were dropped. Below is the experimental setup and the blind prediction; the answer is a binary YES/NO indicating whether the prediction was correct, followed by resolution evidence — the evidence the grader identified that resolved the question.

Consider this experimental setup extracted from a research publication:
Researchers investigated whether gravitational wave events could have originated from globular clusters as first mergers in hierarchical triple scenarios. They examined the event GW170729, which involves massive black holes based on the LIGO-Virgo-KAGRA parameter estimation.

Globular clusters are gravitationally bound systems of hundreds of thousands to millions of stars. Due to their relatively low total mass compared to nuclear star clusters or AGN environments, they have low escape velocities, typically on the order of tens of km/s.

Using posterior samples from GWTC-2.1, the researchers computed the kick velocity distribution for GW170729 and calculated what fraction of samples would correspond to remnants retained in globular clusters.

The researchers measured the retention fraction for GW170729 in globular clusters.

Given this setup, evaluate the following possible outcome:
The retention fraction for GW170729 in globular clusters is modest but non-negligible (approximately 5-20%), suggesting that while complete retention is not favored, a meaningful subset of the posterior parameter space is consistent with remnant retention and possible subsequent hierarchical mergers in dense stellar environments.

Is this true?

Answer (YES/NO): NO